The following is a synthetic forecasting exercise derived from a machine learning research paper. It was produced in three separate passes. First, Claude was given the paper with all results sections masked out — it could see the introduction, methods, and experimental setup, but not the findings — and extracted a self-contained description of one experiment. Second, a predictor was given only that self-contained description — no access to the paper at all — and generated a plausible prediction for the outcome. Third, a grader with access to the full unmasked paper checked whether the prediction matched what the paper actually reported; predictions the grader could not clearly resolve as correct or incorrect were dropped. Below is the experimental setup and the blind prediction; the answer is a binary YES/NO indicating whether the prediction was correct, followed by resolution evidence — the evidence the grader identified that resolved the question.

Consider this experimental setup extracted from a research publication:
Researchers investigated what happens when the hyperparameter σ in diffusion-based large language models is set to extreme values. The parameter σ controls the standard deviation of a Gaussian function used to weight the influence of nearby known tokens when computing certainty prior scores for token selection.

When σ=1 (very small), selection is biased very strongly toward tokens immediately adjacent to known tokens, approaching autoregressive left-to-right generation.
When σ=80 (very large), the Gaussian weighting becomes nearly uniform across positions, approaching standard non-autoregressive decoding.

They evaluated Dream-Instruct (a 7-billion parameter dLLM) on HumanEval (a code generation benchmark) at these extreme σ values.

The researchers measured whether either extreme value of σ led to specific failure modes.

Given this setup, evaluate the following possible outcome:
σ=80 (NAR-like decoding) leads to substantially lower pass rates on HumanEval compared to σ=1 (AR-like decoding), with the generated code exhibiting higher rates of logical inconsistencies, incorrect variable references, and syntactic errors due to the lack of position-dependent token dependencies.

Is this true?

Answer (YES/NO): NO